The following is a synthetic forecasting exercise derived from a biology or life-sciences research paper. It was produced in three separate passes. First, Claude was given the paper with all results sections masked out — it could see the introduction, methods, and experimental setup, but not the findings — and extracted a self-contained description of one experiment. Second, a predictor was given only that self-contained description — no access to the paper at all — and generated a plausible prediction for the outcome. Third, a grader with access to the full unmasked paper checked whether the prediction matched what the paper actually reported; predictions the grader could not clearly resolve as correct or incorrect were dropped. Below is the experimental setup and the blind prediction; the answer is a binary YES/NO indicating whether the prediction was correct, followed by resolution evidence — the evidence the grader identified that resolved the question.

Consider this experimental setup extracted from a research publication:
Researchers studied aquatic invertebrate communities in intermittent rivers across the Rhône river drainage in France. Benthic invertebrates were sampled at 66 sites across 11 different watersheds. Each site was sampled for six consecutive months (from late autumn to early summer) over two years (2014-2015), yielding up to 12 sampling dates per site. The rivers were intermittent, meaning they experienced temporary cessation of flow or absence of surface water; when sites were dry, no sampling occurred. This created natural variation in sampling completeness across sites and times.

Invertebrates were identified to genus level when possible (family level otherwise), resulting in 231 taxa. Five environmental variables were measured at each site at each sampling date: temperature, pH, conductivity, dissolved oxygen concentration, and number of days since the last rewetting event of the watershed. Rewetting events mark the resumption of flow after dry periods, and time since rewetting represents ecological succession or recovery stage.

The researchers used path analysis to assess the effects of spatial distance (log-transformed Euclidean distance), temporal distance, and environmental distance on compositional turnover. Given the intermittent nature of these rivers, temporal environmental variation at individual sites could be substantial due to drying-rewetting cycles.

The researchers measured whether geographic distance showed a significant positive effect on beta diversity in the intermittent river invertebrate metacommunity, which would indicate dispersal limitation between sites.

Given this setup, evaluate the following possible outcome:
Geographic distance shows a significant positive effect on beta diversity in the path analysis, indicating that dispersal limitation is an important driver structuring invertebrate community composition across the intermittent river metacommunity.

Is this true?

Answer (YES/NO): YES